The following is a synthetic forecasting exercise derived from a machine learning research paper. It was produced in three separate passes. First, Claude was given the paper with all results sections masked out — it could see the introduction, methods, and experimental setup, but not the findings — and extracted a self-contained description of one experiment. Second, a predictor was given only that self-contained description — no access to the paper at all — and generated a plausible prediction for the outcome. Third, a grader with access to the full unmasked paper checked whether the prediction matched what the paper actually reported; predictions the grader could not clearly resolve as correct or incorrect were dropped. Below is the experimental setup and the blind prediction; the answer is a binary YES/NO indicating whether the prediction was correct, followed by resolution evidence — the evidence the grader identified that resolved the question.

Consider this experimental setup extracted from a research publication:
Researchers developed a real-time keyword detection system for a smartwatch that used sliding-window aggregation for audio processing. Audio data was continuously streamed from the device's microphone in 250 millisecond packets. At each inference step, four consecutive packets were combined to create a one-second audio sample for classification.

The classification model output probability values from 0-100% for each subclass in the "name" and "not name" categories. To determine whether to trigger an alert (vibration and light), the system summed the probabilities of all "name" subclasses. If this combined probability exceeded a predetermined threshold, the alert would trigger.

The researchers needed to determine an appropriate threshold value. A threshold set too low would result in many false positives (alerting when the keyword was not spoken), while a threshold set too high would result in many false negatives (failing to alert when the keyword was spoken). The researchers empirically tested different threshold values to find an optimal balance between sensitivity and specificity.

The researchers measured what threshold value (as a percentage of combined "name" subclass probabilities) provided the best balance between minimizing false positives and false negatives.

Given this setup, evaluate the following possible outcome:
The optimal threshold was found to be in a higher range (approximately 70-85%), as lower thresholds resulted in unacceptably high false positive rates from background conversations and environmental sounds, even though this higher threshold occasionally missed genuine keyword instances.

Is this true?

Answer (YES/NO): YES